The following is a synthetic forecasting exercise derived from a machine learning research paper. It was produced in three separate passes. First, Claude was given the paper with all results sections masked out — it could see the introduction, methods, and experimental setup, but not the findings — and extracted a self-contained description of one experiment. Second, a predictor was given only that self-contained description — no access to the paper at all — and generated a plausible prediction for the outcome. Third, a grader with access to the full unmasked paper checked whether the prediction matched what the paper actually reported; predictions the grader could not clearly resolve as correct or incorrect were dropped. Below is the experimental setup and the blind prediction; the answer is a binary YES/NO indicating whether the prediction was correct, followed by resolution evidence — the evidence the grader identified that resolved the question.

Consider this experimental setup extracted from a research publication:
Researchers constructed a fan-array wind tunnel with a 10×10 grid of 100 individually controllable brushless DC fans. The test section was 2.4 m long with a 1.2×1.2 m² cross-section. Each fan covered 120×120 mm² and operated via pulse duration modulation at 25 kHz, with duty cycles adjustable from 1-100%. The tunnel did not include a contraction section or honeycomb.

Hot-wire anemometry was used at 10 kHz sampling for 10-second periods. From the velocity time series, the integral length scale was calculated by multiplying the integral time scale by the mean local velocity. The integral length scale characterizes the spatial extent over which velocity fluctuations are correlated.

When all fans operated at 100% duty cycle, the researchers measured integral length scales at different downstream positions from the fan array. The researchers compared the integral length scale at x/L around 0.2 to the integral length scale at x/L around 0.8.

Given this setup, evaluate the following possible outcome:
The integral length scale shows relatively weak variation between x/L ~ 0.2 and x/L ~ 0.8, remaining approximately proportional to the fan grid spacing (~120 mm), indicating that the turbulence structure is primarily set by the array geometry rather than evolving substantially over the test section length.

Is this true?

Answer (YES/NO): NO